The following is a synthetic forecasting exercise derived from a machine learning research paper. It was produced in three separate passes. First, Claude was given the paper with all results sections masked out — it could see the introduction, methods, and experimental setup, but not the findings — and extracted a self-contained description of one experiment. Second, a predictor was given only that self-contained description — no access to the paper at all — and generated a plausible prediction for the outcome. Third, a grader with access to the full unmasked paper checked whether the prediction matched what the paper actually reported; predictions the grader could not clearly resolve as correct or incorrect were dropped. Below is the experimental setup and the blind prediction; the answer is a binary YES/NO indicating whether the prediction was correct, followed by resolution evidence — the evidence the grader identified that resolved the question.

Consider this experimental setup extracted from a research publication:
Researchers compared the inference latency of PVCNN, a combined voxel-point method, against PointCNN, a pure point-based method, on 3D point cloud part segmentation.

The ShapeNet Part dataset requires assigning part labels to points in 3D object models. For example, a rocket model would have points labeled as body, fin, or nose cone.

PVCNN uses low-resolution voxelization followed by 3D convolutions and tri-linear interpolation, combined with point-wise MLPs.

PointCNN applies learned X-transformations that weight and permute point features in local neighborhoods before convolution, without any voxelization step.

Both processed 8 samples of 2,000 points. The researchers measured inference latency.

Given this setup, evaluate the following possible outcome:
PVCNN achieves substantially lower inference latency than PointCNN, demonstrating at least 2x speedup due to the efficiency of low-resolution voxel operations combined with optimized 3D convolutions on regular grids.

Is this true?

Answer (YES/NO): YES